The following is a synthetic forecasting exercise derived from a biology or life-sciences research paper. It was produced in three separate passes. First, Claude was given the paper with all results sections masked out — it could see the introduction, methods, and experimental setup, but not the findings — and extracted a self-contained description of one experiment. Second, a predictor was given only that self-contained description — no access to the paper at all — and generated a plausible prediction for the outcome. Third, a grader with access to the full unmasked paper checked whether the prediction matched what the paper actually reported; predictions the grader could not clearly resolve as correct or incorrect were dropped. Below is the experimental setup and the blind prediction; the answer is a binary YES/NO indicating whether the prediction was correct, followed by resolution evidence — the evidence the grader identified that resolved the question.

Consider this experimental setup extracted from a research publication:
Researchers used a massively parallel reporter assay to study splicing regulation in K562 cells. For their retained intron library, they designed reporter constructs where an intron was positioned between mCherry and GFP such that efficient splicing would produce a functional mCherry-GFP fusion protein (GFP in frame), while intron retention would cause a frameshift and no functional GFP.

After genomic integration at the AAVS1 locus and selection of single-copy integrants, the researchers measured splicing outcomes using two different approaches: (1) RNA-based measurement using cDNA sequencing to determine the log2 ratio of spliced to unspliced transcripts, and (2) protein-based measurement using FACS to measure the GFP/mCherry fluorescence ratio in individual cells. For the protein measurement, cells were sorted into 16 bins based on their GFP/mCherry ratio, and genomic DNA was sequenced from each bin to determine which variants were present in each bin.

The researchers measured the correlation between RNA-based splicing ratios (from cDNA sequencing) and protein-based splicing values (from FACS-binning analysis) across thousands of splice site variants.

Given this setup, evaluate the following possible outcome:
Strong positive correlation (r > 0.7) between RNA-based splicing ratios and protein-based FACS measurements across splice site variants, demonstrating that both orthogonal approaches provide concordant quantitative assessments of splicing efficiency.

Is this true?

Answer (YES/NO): YES